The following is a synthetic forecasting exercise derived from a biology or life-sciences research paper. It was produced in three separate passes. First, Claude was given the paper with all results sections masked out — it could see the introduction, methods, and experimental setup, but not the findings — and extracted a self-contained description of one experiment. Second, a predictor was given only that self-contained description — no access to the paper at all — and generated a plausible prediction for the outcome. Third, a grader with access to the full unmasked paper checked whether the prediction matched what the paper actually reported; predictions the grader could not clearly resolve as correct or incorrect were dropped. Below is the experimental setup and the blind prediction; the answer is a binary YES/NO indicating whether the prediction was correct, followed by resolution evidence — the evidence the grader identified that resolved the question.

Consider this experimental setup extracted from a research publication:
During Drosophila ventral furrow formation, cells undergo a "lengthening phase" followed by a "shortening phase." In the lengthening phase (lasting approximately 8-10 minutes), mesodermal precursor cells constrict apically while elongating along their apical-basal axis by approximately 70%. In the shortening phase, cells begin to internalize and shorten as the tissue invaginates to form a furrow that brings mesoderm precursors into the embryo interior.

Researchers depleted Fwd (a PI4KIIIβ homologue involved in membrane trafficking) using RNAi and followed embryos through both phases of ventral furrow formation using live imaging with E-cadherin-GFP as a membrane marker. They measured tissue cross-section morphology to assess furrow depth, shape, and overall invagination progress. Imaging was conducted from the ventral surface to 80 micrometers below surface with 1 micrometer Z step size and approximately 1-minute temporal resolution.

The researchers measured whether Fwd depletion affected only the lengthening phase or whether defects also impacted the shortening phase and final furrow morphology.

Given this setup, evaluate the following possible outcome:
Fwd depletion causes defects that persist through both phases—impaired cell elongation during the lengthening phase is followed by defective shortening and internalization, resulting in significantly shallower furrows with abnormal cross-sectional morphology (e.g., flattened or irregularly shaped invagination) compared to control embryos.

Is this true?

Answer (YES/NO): NO